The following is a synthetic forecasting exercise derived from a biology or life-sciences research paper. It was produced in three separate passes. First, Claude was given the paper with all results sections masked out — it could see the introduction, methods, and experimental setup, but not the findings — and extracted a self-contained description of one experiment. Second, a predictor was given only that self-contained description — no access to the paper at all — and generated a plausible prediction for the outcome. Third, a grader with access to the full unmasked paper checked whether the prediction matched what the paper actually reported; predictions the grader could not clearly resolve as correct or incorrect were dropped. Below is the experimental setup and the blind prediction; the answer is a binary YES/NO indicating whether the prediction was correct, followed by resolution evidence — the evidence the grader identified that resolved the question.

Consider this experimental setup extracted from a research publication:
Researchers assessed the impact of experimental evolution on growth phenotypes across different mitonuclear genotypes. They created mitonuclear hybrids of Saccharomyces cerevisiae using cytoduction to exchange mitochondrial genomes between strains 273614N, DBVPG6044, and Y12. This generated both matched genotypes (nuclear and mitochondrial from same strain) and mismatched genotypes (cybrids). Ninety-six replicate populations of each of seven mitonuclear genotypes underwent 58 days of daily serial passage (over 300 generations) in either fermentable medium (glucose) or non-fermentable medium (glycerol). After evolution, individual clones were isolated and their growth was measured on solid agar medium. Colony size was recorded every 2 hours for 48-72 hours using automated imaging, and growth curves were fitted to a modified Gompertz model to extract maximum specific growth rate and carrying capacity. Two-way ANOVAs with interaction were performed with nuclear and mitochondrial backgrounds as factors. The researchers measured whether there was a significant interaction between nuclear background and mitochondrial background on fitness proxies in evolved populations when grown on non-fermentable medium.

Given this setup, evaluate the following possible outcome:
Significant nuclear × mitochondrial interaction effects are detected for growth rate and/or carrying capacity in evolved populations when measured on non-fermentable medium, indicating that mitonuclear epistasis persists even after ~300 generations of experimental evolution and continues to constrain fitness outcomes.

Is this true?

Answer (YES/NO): YES